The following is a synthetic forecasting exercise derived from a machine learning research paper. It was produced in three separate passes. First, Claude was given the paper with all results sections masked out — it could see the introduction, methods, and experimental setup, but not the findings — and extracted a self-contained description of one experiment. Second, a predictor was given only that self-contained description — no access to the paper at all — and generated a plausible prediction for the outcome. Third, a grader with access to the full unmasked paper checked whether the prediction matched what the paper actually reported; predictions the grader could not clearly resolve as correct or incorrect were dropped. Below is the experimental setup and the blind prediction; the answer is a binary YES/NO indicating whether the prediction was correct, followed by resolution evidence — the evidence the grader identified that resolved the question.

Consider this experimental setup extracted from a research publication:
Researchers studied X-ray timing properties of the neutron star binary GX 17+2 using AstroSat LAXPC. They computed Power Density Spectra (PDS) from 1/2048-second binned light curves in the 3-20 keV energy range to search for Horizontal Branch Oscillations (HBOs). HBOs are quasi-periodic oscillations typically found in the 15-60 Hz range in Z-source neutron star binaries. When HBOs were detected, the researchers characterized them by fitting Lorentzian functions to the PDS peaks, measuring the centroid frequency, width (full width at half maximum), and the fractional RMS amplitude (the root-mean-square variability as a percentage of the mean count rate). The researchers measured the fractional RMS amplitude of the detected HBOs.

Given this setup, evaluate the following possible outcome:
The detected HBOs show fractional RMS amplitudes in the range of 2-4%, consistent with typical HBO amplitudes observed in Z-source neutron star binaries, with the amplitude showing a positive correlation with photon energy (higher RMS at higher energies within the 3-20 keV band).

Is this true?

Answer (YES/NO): NO